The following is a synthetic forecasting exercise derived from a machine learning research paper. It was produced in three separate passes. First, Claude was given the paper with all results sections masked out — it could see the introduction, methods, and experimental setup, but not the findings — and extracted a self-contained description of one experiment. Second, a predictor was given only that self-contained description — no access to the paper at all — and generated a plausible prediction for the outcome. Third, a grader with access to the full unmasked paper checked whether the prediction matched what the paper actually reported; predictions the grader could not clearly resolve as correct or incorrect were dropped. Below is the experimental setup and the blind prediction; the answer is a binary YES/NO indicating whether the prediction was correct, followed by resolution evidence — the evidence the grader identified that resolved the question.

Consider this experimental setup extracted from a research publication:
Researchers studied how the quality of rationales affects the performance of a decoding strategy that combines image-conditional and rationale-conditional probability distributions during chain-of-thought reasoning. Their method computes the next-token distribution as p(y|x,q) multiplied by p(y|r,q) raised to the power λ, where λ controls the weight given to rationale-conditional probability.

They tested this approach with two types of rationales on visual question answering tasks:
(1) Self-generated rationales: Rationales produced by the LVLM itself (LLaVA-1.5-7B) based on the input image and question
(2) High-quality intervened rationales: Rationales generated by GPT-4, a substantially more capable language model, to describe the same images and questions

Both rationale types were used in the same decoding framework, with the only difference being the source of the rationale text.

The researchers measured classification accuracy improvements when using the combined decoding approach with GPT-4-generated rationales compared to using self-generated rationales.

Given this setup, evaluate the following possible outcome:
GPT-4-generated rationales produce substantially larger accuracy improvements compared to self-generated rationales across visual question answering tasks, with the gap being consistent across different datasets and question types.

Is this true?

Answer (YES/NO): NO